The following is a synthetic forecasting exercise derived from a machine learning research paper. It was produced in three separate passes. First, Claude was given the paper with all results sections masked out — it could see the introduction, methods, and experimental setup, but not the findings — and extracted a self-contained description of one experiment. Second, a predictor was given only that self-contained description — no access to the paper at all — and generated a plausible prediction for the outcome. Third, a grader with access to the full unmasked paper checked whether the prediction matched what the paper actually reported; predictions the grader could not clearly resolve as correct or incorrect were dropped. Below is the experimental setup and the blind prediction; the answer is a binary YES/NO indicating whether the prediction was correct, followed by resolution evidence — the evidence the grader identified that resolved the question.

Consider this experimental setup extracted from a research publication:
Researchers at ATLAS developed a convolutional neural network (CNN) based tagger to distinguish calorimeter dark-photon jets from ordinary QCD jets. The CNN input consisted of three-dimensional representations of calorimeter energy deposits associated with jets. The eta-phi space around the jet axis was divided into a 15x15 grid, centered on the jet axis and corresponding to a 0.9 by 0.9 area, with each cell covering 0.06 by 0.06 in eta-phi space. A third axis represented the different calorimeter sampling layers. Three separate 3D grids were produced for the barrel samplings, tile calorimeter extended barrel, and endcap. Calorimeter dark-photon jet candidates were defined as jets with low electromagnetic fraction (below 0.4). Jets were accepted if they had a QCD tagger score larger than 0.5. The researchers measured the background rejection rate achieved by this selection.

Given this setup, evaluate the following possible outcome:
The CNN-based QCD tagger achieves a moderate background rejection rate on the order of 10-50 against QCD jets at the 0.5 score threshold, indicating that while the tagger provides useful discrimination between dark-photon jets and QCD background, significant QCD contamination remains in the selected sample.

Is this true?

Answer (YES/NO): YES